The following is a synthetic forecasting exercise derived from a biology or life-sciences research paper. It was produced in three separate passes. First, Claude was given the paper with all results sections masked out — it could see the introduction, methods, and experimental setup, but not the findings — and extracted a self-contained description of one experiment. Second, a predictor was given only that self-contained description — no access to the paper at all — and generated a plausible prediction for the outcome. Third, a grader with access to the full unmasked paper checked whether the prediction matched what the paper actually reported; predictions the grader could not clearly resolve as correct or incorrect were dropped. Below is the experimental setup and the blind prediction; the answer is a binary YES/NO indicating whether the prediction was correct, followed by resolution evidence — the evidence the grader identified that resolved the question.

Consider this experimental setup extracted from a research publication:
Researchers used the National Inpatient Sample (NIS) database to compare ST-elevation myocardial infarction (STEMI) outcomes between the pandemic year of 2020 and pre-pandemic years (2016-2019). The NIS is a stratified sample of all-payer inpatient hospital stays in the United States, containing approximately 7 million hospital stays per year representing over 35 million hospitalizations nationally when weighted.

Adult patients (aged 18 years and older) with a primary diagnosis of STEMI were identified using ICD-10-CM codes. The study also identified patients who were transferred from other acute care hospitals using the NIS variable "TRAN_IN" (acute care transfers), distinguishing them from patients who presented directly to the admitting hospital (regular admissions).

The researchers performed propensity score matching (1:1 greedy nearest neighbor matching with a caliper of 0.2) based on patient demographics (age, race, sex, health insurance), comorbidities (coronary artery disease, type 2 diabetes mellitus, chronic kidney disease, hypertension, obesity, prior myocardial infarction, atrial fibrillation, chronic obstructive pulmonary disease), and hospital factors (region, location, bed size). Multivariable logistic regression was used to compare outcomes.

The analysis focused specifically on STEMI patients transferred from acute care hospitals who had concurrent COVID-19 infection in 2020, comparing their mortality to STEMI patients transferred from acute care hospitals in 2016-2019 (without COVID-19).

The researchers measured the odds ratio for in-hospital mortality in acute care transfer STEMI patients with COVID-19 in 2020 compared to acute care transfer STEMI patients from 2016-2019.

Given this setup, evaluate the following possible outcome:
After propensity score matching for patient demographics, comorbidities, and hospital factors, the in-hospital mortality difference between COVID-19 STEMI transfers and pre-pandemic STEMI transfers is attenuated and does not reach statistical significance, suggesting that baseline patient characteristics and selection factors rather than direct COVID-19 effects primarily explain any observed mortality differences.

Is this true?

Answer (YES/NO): NO